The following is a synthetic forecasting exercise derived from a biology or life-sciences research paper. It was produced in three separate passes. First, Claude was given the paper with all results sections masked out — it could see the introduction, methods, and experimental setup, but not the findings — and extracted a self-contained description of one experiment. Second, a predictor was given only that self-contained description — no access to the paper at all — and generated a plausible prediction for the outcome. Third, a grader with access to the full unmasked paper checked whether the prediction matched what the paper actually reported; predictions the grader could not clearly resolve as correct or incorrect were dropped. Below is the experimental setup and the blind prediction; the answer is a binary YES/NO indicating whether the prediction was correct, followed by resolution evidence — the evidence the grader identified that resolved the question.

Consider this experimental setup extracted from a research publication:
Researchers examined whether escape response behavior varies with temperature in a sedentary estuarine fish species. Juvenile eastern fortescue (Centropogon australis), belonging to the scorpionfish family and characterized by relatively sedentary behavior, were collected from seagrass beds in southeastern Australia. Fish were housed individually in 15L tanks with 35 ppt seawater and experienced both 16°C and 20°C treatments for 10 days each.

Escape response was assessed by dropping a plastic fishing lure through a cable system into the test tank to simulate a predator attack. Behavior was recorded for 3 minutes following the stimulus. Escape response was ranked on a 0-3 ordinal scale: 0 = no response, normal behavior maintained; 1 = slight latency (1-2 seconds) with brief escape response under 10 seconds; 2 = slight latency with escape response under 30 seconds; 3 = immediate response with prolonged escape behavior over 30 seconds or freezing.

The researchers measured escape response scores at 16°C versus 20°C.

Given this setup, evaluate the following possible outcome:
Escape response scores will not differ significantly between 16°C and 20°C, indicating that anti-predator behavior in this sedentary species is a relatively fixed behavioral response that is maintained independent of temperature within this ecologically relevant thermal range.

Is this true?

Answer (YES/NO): YES